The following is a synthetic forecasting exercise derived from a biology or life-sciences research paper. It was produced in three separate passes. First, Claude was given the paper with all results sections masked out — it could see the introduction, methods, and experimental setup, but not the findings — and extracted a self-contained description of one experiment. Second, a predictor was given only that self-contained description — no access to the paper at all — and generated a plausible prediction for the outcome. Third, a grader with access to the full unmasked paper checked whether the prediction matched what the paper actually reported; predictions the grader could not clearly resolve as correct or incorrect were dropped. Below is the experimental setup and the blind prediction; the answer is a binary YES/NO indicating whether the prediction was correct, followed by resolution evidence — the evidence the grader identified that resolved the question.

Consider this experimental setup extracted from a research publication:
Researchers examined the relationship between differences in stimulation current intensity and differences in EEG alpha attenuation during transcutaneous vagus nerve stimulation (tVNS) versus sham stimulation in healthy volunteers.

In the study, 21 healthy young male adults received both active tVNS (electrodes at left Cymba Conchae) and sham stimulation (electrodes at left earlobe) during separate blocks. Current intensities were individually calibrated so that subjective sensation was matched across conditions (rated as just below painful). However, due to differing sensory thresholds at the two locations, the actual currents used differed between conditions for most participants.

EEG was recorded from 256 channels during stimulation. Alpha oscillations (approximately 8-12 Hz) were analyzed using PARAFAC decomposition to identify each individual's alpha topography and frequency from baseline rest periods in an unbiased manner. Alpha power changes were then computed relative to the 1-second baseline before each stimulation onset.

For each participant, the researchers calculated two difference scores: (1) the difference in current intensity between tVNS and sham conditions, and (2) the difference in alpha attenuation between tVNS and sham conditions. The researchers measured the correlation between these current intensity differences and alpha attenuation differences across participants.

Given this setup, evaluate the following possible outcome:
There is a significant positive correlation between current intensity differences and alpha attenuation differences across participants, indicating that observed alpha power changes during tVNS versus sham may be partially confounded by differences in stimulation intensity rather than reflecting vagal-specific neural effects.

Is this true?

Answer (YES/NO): NO